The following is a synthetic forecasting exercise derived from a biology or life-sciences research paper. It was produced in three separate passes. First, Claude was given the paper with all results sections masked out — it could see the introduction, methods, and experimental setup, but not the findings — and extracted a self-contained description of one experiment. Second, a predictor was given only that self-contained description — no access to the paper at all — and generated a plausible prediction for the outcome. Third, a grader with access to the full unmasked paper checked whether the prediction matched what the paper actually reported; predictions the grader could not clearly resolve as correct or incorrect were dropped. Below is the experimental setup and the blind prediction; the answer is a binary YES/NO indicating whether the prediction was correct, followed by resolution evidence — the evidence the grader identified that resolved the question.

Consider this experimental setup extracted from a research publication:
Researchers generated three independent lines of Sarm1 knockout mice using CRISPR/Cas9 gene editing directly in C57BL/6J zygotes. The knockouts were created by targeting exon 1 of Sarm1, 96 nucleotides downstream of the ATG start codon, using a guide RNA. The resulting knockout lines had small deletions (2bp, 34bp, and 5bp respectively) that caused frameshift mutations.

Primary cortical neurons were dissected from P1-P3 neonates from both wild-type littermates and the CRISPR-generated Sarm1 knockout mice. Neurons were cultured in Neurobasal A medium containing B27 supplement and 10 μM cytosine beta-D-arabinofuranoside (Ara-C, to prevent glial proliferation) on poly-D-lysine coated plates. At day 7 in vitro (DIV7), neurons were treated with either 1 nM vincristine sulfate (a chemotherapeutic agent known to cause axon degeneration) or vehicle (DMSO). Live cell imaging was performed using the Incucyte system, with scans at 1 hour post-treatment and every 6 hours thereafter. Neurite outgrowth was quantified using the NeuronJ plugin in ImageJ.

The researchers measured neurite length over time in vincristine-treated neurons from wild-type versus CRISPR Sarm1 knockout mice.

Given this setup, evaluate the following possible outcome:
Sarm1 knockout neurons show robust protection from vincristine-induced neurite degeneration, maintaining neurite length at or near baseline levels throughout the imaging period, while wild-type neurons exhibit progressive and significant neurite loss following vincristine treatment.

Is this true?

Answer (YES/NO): YES